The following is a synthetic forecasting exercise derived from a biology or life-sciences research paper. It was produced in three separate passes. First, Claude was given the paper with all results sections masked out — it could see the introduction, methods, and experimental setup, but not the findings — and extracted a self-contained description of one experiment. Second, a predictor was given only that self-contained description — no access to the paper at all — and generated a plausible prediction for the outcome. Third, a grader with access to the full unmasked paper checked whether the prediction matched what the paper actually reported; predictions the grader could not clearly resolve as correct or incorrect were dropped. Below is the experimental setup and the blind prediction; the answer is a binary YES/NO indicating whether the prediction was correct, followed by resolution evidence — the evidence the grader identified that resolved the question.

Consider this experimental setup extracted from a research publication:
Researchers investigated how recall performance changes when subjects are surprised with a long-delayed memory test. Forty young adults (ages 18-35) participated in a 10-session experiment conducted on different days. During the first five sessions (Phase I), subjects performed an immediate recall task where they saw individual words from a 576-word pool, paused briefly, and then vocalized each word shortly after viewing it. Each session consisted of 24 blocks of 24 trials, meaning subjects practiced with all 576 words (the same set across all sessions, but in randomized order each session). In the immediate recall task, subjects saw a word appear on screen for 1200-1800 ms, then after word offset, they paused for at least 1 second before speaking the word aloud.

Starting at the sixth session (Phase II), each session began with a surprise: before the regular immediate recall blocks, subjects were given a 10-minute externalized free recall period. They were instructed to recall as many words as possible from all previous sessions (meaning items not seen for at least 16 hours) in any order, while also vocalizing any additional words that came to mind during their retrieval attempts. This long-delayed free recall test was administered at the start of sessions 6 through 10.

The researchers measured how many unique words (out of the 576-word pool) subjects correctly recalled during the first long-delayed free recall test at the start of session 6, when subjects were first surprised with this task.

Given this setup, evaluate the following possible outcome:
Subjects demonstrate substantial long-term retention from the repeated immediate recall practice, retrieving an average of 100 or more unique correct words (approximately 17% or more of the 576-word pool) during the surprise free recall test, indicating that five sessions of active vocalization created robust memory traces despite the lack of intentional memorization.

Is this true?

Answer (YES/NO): NO